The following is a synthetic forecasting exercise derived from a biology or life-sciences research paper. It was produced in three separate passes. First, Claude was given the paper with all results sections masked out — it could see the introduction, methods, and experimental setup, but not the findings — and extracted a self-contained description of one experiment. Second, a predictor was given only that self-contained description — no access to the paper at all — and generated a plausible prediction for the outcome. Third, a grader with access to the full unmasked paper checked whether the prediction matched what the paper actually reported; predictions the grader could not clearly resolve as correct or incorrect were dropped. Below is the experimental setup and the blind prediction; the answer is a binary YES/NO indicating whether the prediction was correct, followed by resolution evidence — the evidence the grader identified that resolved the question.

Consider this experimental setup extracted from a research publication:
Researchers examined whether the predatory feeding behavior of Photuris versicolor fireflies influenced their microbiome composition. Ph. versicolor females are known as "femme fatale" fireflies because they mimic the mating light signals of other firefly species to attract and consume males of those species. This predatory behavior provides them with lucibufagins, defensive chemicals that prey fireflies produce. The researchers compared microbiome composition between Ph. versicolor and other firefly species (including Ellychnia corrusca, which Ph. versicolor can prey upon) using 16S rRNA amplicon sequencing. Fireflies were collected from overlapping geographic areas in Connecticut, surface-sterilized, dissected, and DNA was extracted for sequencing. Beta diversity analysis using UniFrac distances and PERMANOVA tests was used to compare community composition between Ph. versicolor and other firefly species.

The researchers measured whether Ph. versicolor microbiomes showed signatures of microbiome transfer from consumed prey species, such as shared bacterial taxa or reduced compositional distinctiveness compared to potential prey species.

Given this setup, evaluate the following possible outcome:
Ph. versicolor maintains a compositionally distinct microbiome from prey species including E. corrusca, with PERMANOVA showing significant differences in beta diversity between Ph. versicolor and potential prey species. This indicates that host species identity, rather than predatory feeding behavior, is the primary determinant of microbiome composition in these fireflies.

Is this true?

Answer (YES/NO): YES